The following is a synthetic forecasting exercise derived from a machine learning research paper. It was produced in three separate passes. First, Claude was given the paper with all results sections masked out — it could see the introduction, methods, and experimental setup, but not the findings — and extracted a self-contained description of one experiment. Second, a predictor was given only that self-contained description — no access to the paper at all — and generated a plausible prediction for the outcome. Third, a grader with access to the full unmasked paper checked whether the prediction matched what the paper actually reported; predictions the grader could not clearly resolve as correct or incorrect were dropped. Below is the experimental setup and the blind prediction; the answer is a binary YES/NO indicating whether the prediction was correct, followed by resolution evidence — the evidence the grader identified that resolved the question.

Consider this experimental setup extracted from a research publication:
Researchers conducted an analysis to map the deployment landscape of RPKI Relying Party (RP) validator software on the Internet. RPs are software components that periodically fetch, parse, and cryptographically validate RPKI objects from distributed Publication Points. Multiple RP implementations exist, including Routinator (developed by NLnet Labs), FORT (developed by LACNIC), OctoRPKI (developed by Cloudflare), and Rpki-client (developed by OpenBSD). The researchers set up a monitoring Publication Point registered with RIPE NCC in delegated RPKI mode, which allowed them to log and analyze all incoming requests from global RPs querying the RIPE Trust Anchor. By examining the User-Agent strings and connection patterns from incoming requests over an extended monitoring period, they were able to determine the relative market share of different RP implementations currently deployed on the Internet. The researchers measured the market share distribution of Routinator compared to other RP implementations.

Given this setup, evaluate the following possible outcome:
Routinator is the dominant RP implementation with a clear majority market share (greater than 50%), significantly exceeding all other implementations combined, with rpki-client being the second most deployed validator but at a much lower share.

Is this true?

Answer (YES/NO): YES